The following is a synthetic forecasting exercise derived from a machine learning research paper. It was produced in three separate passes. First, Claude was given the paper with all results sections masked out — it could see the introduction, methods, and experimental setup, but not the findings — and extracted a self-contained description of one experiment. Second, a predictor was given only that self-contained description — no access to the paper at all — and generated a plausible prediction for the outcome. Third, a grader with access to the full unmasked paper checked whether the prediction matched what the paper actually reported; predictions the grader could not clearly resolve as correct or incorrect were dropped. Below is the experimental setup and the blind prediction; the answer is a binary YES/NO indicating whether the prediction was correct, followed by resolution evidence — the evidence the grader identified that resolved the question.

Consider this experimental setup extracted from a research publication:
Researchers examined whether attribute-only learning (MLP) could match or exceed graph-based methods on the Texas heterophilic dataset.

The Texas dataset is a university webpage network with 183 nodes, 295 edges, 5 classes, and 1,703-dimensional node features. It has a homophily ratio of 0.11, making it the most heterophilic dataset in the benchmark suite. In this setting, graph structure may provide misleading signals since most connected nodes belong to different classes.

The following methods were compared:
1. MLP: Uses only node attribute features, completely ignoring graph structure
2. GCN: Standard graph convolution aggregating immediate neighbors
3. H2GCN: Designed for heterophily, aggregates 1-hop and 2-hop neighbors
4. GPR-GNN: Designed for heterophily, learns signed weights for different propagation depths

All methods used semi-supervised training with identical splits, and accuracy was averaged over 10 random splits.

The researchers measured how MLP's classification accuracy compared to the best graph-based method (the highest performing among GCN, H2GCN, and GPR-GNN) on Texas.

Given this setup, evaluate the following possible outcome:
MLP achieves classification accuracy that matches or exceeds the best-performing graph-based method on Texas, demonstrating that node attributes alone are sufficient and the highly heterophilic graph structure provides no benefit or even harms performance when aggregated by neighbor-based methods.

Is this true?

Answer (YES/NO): NO